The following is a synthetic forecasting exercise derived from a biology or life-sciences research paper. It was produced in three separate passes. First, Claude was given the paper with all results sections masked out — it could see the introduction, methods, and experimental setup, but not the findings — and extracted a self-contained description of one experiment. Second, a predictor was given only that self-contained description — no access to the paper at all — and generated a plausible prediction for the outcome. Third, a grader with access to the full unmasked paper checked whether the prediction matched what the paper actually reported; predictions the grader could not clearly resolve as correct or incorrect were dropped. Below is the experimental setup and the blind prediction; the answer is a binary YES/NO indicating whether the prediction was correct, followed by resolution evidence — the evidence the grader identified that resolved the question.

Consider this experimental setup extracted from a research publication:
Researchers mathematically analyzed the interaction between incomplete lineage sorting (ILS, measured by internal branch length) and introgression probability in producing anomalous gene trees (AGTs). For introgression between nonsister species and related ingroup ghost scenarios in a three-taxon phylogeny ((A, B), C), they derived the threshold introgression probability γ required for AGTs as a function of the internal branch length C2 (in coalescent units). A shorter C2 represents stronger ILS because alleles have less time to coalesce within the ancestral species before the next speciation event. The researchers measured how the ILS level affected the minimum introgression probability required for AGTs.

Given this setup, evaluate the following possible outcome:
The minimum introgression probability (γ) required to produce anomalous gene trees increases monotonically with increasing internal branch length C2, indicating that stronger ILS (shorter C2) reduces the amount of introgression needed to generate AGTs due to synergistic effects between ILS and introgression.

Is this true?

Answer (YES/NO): YES